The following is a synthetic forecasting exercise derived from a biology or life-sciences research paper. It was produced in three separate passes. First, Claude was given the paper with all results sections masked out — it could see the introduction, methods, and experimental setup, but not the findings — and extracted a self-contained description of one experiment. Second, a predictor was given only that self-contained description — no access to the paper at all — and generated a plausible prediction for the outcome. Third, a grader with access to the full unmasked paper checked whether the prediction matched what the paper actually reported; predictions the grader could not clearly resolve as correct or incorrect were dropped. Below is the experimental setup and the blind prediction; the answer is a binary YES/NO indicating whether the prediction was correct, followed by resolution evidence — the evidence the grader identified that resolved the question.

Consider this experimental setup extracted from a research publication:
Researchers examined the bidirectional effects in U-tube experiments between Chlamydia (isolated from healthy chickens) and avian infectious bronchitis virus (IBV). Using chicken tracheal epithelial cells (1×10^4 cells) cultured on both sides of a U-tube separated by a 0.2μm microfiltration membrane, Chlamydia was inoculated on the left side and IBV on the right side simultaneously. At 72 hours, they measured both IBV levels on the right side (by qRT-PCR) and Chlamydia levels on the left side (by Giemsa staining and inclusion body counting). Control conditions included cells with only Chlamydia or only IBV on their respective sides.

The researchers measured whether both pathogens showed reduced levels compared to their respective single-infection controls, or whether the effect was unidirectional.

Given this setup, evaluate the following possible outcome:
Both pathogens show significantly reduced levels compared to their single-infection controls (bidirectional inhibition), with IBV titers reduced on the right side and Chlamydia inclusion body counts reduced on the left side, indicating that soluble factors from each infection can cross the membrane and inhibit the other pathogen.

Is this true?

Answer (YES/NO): NO